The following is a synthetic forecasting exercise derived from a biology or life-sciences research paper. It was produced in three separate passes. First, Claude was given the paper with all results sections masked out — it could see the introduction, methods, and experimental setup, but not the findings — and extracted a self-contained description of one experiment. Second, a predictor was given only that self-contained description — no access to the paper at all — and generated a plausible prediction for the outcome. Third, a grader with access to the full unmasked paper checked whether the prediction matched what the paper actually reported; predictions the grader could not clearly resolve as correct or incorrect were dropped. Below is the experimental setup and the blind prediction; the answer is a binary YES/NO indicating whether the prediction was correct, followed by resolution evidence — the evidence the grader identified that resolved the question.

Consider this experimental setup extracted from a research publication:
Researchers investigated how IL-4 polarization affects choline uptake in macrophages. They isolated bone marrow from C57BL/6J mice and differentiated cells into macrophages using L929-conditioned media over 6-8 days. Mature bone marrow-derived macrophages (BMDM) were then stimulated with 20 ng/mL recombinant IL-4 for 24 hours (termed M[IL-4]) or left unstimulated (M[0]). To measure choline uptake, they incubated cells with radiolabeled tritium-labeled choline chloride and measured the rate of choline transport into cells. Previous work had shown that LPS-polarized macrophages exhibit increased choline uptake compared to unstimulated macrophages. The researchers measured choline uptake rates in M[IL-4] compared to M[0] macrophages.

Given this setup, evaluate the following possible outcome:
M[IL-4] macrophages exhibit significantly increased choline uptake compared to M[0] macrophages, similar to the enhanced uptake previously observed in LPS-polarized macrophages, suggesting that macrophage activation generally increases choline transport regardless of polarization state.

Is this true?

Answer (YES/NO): YES